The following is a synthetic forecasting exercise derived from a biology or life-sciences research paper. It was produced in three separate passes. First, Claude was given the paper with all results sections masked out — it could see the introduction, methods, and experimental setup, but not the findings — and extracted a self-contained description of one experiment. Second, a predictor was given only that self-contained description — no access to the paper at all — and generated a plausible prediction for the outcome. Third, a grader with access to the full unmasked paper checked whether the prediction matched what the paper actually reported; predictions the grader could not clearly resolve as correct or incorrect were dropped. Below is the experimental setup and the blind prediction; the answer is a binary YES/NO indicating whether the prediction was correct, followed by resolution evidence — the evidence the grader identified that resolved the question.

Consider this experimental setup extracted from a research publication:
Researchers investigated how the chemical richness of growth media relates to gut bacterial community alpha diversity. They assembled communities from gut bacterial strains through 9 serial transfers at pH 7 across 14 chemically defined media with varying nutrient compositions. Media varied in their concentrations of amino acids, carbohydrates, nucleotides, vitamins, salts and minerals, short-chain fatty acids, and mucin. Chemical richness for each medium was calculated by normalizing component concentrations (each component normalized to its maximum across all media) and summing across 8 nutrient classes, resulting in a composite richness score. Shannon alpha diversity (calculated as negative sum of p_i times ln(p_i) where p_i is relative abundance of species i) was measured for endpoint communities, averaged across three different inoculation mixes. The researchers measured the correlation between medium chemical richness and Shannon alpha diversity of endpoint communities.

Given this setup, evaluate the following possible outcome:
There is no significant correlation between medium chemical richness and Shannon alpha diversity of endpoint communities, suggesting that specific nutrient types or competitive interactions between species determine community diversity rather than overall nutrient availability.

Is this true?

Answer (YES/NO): NO